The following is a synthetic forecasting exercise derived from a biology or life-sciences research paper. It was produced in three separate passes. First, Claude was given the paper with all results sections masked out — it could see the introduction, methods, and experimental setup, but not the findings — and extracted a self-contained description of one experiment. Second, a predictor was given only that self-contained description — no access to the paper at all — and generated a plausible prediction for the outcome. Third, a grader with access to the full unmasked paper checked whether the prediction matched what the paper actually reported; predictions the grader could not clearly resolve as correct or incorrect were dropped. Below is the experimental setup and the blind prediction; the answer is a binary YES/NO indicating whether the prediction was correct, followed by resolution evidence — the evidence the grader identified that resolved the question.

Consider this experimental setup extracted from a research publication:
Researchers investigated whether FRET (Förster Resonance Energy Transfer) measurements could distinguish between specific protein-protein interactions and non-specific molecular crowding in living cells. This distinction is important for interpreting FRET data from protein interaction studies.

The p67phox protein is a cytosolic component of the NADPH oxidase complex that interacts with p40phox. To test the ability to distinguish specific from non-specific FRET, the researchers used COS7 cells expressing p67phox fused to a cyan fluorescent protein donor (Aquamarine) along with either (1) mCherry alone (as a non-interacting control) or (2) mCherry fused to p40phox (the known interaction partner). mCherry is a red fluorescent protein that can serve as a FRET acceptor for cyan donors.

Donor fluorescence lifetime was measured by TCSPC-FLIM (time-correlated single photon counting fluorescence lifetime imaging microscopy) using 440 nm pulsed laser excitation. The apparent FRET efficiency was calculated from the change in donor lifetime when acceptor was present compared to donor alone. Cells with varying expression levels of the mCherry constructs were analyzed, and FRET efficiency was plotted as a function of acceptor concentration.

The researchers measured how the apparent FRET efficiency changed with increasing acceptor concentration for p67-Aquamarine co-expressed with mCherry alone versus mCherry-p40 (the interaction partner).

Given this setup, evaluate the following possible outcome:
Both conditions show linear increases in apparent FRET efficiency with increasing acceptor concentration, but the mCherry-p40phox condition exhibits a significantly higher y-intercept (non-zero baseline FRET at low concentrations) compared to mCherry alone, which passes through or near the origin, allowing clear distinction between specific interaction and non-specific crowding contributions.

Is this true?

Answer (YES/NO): NO